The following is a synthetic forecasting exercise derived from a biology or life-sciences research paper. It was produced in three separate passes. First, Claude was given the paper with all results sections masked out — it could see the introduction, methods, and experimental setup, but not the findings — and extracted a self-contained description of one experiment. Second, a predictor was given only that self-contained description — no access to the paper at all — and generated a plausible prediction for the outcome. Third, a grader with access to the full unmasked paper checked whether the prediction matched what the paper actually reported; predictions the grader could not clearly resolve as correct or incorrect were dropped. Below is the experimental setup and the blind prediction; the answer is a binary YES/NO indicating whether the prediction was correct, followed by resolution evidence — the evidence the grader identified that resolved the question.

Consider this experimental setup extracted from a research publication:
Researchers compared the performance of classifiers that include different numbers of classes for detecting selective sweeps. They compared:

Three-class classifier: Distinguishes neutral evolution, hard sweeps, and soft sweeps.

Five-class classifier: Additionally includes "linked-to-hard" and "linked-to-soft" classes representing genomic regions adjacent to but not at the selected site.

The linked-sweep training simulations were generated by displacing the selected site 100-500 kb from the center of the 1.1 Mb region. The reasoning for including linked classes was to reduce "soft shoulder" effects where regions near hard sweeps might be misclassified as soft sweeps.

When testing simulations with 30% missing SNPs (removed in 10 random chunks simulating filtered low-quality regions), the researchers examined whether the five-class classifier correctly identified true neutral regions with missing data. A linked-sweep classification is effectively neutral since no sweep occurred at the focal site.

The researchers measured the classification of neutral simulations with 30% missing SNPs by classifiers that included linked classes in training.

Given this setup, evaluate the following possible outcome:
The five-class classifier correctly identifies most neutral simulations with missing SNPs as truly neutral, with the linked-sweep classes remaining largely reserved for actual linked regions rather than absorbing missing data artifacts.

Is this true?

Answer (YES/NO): NO